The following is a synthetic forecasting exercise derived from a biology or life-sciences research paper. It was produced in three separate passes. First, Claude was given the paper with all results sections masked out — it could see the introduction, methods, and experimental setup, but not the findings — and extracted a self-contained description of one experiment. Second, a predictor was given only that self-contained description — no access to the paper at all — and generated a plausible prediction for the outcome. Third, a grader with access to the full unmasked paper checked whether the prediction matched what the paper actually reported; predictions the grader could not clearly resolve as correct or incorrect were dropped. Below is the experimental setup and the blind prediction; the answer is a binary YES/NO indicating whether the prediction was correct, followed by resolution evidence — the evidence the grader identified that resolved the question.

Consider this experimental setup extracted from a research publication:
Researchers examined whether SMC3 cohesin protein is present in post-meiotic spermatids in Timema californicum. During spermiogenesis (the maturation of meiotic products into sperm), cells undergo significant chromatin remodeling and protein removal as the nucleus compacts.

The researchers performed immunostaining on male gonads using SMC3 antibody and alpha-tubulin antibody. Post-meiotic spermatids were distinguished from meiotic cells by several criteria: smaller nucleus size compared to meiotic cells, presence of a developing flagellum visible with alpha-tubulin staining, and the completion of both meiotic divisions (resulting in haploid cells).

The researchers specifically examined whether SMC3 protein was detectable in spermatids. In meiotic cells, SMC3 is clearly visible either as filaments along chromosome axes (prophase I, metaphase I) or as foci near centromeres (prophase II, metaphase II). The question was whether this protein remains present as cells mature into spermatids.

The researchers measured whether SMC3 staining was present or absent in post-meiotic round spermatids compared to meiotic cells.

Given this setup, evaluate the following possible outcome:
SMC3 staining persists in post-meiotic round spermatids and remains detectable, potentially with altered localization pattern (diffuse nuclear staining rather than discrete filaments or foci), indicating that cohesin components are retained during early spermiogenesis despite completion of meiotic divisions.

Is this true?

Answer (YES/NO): NO